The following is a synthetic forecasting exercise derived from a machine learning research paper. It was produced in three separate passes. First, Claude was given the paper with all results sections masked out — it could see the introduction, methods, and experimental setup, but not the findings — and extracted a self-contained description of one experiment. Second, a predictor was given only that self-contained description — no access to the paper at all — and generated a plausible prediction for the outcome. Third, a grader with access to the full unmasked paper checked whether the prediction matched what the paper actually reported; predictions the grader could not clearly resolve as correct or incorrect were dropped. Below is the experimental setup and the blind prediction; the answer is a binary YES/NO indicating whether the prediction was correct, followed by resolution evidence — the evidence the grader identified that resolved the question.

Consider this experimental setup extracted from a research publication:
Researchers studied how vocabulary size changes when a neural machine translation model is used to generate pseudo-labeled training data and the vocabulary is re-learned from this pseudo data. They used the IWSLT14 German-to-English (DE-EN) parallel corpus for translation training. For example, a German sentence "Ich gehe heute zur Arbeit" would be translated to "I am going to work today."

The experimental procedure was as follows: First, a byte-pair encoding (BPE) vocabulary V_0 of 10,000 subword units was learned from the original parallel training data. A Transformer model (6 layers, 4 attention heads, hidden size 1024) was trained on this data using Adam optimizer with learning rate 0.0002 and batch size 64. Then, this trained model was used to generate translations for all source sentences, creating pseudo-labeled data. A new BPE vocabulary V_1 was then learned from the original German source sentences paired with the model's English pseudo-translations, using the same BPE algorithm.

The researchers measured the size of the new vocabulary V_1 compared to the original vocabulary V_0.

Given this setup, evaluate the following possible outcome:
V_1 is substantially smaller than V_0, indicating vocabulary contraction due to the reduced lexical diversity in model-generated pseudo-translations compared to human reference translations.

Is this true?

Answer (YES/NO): YES